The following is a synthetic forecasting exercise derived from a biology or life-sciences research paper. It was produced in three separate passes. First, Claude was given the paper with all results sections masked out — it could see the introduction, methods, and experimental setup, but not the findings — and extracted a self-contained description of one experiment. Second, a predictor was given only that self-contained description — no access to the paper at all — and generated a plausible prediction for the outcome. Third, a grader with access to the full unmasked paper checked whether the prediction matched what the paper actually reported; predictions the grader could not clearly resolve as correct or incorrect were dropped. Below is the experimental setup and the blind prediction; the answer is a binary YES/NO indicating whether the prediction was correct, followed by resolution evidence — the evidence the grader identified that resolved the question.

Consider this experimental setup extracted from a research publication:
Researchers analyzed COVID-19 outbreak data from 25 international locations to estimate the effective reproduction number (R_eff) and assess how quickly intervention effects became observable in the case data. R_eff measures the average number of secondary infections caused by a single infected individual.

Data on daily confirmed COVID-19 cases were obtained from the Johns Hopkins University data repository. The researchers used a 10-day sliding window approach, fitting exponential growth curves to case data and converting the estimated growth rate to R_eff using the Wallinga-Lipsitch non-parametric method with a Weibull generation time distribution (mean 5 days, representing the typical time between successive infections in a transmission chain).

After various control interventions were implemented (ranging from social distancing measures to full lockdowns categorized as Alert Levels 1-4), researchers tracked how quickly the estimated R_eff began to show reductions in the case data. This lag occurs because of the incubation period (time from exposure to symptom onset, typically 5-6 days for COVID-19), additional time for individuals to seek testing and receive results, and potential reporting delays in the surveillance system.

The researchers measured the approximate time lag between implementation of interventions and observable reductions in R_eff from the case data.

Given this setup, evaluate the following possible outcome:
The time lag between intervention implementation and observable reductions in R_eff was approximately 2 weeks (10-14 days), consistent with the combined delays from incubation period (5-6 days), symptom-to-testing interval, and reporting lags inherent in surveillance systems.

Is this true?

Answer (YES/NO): NO